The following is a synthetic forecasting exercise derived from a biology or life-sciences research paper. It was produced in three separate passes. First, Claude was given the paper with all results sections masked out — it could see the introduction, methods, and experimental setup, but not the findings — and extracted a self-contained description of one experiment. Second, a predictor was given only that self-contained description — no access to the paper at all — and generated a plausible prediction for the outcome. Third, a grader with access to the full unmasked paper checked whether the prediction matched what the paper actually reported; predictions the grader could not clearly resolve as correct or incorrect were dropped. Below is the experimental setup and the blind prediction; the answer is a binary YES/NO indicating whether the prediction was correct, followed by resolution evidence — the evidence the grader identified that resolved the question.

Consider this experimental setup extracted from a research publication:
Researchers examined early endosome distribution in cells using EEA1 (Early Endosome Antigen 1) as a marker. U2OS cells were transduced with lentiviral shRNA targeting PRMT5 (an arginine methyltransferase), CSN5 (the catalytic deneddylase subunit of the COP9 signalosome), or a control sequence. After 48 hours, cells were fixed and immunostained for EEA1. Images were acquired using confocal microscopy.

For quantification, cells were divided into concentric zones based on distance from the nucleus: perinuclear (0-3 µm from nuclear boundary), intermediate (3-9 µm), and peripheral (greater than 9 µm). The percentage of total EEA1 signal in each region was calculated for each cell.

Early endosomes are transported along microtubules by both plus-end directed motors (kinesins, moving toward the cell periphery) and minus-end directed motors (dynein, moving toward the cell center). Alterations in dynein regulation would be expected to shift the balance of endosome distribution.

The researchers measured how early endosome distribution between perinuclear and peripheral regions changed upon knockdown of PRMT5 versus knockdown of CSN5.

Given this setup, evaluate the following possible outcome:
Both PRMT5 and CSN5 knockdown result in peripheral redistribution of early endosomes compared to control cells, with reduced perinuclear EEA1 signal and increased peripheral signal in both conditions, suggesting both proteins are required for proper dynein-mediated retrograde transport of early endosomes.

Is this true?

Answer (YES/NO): NO